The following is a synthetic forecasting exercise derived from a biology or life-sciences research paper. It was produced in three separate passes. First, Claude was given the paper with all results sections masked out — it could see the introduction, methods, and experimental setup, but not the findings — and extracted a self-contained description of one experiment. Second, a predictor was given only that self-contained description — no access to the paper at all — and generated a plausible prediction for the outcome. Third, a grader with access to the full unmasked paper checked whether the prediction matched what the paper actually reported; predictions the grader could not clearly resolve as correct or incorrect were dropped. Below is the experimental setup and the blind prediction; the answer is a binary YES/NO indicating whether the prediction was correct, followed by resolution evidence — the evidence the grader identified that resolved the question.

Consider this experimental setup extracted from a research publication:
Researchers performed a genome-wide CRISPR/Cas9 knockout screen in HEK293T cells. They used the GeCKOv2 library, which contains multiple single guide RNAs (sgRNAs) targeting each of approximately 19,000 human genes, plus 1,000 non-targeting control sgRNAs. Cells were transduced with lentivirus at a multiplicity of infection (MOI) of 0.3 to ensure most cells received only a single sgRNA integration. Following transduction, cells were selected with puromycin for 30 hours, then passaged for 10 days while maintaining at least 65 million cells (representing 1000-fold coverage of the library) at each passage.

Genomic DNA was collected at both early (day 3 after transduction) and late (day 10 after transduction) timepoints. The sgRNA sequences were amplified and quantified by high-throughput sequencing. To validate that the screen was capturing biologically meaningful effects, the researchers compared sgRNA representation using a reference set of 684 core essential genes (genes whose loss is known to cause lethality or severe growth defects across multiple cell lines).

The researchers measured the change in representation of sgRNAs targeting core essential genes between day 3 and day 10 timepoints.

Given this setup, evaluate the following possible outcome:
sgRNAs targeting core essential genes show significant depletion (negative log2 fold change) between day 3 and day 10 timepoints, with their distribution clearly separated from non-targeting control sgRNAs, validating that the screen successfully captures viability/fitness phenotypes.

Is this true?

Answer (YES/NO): YES